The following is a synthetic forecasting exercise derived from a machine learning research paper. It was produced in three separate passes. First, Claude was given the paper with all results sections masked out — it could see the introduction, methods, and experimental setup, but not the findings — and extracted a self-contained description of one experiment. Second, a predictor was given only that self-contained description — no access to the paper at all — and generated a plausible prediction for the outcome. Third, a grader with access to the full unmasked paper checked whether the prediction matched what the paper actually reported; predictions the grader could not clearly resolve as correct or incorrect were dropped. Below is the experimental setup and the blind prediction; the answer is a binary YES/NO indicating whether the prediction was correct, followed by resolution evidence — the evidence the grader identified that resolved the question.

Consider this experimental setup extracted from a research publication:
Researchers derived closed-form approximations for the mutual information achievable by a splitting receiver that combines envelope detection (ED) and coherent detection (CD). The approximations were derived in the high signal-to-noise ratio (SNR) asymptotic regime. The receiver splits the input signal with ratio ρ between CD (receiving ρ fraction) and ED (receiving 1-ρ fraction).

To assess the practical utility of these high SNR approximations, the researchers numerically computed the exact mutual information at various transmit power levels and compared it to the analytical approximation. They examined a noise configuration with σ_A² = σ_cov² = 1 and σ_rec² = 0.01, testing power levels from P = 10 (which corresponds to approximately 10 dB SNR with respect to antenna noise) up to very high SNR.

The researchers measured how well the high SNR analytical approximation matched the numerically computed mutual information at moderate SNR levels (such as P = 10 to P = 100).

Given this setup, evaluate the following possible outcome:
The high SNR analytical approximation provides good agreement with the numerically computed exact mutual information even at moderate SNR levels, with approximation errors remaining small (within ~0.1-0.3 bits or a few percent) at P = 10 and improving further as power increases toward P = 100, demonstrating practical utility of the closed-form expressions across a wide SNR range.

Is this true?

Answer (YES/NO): YES